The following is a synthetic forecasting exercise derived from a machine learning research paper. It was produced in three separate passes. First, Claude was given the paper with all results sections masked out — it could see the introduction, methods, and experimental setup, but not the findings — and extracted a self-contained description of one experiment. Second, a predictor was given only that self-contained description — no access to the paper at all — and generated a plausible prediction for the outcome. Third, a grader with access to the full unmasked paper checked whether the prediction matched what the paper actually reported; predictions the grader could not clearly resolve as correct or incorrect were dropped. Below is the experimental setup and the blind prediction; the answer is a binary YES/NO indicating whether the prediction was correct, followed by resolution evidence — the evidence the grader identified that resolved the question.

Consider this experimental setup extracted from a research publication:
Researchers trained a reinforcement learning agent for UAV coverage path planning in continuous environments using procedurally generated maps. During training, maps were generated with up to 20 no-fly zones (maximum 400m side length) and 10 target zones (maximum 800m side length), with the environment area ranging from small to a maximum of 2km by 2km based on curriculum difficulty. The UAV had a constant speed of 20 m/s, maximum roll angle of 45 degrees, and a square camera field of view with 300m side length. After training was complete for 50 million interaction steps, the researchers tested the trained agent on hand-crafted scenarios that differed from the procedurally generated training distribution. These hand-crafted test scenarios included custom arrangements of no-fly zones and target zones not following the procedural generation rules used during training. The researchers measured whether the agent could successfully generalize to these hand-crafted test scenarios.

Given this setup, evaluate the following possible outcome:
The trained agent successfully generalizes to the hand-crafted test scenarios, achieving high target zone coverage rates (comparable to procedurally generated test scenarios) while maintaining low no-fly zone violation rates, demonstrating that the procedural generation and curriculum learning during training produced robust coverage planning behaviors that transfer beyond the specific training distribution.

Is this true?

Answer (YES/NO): YES